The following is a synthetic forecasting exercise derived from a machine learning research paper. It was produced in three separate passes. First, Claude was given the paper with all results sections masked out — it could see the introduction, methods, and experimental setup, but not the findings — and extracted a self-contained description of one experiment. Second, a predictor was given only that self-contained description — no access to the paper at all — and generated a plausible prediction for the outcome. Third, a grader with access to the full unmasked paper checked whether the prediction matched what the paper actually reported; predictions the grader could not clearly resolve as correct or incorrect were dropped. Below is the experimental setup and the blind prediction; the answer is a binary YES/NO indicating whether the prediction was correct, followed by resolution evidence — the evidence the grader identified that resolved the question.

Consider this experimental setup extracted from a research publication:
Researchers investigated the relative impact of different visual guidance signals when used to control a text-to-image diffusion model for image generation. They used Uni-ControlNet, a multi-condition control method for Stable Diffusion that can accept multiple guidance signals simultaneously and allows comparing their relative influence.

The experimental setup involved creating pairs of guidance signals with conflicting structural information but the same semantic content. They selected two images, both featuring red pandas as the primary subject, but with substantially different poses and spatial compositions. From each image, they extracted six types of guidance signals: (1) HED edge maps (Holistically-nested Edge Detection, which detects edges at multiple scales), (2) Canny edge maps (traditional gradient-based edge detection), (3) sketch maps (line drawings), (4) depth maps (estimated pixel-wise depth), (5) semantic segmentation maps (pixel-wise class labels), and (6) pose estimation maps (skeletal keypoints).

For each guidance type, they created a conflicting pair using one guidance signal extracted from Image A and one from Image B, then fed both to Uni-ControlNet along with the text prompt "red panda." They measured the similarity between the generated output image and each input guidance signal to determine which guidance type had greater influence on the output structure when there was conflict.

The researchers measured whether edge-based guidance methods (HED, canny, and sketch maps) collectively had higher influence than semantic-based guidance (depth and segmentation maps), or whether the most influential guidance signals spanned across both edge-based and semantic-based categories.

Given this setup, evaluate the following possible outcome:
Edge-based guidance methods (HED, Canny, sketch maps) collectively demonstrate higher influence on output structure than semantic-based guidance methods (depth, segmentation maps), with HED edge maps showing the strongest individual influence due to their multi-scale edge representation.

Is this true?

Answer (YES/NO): YES